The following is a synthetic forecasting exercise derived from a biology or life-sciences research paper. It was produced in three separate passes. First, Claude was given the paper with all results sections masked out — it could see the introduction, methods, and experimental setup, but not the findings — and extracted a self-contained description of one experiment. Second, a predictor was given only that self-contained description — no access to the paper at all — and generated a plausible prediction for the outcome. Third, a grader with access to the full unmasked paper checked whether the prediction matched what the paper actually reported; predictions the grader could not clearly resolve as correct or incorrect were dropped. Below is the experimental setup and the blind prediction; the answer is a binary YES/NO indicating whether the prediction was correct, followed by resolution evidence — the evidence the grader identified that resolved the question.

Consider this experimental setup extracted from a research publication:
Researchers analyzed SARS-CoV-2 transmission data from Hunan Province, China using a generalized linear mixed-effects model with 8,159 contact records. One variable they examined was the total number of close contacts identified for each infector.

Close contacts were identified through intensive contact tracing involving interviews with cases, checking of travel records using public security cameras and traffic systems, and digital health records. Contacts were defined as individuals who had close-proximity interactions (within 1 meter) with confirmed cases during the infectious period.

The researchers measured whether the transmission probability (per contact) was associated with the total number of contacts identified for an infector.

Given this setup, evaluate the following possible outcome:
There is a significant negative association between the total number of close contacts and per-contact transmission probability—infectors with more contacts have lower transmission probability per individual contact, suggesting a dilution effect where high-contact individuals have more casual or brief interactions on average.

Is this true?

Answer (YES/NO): YES